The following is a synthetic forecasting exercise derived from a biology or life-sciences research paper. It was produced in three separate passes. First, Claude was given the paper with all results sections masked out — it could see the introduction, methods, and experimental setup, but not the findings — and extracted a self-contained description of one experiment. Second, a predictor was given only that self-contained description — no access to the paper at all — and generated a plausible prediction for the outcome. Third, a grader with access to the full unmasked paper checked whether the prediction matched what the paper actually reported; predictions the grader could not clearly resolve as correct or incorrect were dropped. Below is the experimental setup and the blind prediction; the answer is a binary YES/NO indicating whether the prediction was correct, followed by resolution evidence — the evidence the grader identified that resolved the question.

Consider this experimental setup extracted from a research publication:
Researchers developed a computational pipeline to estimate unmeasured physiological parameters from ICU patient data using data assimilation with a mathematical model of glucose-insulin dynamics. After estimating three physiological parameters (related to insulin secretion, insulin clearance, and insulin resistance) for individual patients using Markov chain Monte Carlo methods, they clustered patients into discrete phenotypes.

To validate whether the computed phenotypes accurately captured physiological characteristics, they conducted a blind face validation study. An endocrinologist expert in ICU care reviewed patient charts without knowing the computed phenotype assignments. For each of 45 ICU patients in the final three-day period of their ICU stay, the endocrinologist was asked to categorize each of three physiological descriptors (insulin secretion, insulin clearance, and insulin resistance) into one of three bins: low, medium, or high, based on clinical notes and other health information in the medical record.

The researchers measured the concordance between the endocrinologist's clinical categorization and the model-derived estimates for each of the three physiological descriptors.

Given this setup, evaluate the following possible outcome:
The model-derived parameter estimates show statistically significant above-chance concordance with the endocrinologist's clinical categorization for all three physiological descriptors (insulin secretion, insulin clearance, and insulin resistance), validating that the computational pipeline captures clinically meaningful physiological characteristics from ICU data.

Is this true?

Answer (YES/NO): NO